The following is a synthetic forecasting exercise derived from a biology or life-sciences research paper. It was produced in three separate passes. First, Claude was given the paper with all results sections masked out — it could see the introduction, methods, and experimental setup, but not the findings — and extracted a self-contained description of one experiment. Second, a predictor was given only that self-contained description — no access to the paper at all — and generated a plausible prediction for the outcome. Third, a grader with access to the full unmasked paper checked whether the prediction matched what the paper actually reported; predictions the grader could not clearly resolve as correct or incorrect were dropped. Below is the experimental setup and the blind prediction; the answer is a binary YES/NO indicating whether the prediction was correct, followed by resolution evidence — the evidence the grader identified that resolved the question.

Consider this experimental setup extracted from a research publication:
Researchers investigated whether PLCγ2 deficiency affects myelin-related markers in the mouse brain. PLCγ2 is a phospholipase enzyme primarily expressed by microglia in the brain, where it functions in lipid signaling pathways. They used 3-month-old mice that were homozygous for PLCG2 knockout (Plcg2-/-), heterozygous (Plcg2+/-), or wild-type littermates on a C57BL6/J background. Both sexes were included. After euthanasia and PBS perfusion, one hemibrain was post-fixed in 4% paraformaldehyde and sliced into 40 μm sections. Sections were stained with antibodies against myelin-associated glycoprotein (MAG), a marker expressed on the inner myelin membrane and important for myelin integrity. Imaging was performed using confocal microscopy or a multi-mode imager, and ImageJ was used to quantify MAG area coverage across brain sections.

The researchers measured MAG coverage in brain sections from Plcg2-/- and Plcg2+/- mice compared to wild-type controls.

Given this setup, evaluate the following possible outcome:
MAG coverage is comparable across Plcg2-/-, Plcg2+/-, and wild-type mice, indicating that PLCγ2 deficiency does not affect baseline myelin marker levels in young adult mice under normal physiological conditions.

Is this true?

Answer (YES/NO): NO